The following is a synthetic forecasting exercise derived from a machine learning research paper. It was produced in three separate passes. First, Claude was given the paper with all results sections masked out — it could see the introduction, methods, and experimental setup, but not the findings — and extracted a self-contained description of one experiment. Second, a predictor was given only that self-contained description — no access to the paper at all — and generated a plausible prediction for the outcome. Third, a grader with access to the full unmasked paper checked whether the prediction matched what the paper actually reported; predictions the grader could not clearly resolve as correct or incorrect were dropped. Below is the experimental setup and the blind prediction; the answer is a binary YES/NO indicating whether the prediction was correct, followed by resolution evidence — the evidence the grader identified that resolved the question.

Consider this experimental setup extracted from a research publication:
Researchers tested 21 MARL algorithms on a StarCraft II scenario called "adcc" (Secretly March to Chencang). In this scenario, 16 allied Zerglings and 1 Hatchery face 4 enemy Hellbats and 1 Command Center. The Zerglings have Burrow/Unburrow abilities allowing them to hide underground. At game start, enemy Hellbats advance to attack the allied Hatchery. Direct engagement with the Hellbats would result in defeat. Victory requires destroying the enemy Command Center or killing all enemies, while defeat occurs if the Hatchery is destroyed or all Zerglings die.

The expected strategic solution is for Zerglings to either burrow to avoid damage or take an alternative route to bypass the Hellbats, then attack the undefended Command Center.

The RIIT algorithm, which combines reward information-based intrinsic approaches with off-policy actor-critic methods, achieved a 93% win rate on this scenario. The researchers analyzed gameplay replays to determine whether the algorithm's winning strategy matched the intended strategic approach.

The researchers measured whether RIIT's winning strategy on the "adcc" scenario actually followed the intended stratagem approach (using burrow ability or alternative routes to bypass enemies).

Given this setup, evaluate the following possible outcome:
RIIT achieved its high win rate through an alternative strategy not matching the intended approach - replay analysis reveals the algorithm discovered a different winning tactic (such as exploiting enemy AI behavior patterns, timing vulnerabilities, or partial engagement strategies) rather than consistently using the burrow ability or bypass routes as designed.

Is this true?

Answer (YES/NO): YES